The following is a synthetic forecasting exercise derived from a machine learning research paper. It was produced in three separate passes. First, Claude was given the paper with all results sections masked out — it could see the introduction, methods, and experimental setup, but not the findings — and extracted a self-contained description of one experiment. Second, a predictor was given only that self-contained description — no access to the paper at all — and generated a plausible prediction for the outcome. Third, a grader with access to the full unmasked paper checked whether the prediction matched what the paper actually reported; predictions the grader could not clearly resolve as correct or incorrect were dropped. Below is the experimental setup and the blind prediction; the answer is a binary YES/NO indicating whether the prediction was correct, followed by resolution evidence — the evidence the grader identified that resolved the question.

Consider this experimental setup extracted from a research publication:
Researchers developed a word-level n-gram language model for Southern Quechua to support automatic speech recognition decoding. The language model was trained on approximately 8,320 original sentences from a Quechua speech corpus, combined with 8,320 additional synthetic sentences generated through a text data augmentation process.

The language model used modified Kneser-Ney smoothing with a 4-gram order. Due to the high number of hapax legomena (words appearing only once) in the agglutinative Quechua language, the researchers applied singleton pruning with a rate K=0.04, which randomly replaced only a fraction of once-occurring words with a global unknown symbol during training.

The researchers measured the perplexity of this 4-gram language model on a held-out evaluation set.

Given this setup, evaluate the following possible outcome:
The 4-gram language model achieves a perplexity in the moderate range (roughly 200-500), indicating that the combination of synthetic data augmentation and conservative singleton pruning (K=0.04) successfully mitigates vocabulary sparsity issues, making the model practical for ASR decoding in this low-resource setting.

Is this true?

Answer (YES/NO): YES